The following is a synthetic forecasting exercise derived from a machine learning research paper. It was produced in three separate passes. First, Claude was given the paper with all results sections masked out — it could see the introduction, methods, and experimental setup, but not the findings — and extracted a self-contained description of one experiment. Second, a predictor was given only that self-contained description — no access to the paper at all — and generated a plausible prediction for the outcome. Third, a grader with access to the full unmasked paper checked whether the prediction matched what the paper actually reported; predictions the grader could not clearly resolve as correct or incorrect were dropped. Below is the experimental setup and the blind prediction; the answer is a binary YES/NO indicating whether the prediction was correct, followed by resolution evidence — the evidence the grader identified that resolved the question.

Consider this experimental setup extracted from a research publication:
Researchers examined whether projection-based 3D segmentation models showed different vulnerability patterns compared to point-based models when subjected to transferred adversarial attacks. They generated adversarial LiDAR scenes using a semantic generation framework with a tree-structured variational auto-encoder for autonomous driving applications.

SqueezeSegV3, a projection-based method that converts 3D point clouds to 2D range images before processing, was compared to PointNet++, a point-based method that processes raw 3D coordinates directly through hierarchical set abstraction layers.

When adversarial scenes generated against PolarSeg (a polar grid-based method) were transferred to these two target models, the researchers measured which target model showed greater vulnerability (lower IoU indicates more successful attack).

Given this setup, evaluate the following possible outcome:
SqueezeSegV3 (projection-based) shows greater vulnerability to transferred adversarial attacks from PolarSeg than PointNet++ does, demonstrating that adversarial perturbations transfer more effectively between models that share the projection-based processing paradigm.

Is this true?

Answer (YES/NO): NO